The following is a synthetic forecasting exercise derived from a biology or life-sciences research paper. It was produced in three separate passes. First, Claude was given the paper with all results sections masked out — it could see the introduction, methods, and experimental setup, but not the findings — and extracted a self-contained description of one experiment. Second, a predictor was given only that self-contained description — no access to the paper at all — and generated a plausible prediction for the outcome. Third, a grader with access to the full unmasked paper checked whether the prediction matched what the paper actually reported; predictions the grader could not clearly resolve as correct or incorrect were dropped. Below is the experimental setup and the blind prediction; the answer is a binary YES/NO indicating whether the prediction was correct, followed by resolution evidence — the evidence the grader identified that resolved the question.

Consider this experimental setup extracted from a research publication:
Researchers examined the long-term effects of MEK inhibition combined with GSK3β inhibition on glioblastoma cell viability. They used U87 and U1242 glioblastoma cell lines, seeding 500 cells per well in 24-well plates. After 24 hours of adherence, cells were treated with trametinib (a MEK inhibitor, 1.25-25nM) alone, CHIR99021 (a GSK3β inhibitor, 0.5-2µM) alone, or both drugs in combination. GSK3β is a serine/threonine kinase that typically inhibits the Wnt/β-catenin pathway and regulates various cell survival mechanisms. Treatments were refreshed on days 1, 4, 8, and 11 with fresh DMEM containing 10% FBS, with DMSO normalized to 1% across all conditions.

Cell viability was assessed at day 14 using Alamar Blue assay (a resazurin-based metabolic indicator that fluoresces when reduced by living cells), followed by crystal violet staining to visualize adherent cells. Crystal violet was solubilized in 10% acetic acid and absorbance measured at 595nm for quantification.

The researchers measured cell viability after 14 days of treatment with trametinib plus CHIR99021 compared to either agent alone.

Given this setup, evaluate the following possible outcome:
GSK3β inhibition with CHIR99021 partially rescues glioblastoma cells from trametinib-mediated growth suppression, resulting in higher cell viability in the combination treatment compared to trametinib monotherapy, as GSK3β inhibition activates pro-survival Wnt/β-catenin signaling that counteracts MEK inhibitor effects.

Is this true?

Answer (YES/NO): NO